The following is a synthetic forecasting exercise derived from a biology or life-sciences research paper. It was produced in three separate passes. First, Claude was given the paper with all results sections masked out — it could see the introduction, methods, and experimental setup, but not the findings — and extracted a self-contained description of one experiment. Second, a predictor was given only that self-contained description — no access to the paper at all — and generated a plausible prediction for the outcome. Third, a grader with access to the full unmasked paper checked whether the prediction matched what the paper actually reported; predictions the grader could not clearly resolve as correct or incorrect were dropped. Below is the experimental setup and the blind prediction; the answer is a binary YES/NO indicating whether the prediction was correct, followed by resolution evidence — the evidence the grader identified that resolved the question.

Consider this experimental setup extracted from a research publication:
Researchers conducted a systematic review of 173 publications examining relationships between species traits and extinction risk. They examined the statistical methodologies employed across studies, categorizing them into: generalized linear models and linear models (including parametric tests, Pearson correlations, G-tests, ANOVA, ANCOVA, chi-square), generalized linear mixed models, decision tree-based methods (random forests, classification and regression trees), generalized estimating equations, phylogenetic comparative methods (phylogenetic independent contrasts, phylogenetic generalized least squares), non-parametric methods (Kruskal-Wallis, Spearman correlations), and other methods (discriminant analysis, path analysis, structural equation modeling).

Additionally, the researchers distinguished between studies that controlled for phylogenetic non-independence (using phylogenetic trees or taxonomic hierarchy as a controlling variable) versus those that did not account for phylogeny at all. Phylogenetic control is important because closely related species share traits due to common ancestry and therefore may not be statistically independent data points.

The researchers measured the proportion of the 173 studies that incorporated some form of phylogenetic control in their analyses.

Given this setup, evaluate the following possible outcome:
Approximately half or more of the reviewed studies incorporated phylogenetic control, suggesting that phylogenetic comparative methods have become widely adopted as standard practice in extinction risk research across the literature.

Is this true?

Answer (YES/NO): YES